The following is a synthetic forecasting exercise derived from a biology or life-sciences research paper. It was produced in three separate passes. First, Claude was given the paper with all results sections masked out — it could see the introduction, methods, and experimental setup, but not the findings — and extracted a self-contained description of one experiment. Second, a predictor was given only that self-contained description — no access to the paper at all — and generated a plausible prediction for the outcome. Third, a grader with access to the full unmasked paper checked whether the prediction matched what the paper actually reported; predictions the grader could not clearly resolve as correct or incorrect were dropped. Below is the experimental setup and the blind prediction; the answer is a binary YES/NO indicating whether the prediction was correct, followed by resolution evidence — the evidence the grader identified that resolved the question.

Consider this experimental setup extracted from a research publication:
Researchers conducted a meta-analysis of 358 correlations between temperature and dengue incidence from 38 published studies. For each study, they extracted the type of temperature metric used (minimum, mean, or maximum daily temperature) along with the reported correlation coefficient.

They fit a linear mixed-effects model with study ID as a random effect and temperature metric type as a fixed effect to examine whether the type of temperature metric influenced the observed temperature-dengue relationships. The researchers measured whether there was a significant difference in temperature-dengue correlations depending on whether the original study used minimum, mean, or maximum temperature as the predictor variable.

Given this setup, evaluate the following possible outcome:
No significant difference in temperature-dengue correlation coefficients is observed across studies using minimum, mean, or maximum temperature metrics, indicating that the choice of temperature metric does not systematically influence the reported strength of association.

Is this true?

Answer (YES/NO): NO